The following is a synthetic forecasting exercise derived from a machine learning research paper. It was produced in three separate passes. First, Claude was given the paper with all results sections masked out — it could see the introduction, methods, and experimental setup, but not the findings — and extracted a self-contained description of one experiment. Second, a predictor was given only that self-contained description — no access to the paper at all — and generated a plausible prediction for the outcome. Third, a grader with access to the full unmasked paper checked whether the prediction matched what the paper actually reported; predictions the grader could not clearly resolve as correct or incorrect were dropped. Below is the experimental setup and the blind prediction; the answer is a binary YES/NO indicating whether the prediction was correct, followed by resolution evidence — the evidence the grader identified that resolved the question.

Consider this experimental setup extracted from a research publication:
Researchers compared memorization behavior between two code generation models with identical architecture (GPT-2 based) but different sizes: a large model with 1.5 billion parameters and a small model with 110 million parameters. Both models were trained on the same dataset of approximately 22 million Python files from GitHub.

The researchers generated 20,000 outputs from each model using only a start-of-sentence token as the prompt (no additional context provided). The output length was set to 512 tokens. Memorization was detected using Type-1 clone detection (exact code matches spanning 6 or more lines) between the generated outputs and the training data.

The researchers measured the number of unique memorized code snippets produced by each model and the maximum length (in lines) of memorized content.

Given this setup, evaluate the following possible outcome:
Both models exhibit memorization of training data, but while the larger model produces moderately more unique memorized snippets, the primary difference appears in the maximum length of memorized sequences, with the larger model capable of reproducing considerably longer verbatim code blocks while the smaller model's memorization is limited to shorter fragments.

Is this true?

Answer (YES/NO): NO